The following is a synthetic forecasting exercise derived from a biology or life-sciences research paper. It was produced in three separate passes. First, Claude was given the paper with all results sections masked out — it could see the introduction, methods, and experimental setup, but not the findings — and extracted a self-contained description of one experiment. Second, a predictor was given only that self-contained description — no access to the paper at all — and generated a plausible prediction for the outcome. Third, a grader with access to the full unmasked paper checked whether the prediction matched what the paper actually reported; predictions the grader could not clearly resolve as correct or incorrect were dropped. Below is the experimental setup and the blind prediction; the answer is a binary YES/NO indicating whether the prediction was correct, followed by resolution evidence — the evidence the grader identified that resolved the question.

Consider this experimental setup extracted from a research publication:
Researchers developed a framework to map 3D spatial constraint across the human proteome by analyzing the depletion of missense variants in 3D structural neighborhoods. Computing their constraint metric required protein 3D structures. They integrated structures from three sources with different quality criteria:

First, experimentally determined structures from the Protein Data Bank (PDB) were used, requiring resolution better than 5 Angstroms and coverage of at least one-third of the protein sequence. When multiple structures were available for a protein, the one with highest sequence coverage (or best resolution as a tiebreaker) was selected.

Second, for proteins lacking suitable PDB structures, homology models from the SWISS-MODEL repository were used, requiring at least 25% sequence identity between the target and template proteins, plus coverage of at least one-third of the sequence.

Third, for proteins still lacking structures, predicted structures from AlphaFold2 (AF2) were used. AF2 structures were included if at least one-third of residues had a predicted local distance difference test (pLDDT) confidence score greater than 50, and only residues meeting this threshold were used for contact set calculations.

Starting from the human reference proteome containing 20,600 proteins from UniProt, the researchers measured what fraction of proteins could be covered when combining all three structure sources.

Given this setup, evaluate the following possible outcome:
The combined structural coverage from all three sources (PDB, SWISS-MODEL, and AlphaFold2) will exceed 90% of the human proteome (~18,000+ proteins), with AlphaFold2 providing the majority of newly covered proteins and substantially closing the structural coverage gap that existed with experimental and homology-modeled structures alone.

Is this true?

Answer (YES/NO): NO